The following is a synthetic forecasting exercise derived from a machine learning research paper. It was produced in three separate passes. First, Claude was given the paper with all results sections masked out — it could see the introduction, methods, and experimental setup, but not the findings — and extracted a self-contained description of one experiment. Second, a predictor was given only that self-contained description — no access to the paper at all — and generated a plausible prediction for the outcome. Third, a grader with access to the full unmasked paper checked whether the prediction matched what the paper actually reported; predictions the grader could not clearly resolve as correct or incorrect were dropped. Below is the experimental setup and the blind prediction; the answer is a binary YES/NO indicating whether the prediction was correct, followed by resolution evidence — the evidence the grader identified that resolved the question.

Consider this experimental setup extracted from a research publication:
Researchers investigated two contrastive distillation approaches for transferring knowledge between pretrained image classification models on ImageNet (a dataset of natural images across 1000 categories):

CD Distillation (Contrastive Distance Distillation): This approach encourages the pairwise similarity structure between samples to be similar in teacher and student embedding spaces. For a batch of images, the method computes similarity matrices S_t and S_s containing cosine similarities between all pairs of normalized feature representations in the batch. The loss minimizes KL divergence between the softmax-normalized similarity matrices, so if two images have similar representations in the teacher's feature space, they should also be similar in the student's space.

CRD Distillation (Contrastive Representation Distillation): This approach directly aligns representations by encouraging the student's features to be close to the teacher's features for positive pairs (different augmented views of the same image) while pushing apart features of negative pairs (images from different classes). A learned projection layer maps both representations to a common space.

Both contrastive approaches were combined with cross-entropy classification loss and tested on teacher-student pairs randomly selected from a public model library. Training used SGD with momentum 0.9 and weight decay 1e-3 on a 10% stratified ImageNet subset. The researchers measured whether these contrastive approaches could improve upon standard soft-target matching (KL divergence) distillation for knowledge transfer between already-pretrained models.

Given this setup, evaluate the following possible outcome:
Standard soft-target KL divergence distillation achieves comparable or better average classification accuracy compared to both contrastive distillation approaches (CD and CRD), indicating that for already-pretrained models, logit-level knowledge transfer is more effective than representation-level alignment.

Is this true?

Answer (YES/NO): YES